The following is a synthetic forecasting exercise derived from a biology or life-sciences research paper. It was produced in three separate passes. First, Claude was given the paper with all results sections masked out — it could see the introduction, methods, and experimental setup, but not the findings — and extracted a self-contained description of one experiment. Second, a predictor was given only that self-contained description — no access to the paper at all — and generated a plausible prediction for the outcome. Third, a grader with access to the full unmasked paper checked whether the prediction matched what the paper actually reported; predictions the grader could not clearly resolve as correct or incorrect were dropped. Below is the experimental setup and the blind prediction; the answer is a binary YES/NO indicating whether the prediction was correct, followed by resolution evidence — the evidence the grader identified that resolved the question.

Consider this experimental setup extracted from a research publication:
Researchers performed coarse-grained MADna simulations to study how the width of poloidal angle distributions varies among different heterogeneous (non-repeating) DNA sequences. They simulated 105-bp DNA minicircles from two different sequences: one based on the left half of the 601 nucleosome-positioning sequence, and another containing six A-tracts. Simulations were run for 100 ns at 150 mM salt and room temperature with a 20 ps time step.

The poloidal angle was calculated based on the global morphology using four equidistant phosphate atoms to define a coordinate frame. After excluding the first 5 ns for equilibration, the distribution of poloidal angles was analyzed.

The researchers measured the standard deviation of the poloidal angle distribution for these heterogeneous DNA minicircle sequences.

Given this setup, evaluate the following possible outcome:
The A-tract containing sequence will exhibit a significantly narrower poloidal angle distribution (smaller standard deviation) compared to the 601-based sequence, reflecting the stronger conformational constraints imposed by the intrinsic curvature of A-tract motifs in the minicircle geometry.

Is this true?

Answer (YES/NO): YES